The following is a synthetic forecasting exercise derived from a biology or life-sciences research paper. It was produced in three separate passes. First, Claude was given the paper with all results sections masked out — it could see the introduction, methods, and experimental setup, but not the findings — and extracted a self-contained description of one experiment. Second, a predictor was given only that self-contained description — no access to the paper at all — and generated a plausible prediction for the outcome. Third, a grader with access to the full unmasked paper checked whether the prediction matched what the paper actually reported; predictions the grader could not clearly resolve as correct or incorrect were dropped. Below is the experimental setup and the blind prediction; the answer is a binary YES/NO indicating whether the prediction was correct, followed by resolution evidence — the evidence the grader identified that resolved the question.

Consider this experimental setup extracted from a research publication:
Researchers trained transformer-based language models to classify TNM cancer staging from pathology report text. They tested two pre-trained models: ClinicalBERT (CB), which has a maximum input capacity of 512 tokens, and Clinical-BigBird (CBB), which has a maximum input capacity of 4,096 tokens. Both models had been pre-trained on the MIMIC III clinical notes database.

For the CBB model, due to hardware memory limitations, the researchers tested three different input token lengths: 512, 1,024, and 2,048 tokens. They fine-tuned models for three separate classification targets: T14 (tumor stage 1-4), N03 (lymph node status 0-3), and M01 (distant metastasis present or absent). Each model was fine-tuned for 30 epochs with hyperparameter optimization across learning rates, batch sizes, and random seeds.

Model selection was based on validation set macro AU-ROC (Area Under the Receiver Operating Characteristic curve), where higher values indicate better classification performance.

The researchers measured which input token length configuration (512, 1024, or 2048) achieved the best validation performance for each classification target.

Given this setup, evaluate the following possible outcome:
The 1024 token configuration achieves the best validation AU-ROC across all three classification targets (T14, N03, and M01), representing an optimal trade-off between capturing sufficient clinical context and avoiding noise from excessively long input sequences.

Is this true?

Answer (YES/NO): NO